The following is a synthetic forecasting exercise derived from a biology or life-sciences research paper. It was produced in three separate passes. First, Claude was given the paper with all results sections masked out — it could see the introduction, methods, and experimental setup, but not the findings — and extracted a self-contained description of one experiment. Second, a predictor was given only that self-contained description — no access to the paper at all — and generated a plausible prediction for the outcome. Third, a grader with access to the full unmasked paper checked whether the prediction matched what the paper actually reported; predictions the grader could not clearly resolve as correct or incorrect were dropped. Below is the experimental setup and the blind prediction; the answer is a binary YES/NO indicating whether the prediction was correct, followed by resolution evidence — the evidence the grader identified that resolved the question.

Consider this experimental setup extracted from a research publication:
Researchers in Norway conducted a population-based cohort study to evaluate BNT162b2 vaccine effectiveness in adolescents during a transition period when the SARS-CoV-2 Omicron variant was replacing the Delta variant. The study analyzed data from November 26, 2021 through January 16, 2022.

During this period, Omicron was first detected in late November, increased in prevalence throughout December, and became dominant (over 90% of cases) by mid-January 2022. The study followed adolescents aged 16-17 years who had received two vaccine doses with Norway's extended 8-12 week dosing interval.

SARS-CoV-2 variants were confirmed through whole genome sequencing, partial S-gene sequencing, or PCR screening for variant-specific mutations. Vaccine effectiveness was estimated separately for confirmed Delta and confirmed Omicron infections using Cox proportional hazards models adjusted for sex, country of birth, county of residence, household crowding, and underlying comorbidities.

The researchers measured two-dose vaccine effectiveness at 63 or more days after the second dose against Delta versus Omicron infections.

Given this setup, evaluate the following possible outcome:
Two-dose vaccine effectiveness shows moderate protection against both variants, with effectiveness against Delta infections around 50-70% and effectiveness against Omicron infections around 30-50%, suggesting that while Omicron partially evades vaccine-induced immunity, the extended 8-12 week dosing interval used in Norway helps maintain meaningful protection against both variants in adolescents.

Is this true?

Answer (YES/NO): NO